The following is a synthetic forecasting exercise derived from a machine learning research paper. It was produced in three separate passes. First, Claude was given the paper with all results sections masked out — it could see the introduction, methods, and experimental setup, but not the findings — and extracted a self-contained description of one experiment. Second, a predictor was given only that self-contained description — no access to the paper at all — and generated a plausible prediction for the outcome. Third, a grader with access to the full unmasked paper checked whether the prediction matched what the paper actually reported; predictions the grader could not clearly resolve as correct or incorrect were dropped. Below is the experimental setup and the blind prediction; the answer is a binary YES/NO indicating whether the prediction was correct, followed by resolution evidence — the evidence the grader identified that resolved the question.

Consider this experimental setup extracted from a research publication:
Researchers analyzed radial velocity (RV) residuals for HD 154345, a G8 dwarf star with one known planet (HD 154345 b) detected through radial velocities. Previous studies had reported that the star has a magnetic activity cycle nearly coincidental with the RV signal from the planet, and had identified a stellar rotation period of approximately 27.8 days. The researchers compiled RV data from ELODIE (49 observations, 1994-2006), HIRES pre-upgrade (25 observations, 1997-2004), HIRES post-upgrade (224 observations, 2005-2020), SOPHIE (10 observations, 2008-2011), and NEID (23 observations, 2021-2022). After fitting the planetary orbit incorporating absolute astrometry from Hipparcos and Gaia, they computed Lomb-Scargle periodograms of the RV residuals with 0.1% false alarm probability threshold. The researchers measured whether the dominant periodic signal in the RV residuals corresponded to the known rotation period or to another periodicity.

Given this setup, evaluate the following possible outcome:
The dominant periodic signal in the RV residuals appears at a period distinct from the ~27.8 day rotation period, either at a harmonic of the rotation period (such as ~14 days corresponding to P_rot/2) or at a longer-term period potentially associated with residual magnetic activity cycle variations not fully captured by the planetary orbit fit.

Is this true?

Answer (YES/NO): NO